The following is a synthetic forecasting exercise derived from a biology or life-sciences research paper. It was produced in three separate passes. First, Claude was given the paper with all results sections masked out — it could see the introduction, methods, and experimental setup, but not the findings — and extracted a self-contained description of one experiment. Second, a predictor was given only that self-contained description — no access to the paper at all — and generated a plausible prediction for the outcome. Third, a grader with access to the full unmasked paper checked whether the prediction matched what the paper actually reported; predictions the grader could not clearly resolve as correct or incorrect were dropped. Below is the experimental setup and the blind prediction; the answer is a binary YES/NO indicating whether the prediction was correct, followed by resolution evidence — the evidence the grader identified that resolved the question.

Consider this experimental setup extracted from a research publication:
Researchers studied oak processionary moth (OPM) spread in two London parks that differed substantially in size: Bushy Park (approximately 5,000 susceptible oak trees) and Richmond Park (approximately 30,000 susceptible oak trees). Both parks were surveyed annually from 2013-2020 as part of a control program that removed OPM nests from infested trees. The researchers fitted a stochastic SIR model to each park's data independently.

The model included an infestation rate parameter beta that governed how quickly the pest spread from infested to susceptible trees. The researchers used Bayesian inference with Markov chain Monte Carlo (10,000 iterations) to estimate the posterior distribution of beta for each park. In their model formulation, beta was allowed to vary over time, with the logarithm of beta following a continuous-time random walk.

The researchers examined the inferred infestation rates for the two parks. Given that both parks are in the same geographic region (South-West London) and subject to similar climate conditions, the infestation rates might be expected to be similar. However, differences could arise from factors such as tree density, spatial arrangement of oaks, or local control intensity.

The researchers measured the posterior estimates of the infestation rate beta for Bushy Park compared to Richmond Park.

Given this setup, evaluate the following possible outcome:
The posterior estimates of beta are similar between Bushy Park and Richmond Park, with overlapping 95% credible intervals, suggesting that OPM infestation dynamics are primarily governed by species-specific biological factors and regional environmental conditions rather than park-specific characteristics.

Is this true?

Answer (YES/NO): NO